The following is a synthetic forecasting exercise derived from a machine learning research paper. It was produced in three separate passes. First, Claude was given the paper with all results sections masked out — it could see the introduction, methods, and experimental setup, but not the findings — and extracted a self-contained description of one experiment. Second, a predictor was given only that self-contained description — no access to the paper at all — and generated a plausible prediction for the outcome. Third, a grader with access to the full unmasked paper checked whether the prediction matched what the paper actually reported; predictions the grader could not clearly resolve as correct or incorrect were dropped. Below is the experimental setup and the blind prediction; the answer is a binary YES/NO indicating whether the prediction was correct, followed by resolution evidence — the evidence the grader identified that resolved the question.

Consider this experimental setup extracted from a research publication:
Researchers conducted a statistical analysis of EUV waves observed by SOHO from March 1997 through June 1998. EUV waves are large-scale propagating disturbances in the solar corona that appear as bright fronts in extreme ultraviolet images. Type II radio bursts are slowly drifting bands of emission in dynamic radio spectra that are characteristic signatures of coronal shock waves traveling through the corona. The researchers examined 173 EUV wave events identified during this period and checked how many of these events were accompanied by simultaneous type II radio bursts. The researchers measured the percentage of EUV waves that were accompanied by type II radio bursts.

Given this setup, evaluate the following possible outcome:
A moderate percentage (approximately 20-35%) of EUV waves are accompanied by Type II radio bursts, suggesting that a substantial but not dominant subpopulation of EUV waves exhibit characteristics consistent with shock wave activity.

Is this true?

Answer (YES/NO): YES